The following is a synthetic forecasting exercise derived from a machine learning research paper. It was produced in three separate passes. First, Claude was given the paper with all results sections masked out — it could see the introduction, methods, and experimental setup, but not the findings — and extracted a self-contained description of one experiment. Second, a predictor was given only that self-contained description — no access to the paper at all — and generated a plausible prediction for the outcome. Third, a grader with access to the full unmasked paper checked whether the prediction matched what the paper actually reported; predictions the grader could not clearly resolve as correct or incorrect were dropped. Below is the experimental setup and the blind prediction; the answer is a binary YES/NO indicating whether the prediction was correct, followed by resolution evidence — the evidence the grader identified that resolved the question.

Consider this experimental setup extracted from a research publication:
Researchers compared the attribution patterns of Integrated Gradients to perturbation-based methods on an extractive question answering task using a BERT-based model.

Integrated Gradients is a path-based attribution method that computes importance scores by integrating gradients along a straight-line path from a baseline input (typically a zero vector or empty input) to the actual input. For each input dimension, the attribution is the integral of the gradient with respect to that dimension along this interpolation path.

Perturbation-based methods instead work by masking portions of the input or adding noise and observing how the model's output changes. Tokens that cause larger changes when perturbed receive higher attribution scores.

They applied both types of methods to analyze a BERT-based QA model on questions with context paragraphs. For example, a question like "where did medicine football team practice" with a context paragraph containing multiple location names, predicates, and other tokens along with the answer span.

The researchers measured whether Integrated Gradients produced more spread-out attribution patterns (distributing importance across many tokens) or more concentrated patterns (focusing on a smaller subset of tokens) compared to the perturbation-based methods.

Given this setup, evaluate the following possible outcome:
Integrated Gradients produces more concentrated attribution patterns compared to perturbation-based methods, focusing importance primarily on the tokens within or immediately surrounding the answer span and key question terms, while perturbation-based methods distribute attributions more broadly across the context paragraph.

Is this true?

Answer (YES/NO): NO